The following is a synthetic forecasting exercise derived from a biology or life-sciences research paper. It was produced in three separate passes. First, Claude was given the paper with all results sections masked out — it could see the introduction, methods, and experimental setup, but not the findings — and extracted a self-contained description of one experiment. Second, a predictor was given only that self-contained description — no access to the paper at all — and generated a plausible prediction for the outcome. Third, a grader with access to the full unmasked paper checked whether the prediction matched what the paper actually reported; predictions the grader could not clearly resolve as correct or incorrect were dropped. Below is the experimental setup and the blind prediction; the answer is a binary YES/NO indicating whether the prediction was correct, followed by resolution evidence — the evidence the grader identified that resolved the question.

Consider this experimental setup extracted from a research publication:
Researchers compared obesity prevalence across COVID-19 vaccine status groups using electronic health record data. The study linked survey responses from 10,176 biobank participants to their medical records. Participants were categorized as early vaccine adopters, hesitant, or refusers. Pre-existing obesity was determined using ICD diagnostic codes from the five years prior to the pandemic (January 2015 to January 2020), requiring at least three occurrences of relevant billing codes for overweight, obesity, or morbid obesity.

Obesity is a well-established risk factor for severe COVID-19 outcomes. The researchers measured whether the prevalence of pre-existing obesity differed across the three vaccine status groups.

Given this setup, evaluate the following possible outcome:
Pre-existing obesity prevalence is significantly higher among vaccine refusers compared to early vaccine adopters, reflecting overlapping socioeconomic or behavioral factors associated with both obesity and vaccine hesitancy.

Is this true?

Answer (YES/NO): YES